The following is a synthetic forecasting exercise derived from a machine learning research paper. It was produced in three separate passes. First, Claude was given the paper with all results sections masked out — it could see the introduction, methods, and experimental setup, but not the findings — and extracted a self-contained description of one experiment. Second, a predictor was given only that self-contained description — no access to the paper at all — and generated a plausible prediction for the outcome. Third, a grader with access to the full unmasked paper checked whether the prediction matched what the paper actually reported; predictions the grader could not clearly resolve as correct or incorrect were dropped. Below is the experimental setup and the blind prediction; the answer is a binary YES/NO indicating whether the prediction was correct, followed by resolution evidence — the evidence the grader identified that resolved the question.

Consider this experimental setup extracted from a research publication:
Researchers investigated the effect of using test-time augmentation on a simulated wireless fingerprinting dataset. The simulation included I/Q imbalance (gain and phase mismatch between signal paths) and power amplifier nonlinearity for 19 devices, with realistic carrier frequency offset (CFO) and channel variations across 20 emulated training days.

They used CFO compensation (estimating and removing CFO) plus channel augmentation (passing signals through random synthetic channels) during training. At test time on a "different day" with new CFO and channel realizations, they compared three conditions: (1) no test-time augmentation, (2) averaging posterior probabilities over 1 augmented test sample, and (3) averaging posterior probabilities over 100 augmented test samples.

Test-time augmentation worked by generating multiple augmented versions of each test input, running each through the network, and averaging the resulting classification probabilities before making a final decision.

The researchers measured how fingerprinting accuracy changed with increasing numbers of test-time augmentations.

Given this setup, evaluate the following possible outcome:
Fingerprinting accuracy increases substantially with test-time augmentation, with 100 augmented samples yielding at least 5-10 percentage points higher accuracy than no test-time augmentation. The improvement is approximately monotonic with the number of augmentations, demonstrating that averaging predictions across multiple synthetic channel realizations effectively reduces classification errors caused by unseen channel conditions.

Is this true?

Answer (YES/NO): YES